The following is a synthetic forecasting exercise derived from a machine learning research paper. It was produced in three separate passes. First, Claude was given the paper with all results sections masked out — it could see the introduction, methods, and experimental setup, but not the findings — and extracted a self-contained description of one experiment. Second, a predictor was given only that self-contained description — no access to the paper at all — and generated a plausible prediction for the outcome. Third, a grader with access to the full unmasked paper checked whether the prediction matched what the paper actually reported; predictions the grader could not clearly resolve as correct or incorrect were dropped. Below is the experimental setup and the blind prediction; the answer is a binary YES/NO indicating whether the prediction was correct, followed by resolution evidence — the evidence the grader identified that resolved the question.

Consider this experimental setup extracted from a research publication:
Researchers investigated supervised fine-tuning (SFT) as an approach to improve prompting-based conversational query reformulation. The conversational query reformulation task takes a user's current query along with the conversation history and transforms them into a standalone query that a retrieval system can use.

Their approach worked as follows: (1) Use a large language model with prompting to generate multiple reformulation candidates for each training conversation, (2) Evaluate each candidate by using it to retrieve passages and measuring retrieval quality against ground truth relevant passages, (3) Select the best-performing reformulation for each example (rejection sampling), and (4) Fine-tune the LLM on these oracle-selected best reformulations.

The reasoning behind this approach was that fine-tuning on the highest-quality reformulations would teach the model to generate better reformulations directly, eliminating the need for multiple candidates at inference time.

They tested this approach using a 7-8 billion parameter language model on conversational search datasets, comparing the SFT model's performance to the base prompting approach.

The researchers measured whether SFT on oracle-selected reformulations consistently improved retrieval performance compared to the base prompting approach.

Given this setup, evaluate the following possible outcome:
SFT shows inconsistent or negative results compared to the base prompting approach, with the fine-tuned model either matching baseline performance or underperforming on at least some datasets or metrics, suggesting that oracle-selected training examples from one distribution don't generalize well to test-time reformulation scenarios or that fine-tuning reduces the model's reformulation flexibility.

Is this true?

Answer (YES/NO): YES